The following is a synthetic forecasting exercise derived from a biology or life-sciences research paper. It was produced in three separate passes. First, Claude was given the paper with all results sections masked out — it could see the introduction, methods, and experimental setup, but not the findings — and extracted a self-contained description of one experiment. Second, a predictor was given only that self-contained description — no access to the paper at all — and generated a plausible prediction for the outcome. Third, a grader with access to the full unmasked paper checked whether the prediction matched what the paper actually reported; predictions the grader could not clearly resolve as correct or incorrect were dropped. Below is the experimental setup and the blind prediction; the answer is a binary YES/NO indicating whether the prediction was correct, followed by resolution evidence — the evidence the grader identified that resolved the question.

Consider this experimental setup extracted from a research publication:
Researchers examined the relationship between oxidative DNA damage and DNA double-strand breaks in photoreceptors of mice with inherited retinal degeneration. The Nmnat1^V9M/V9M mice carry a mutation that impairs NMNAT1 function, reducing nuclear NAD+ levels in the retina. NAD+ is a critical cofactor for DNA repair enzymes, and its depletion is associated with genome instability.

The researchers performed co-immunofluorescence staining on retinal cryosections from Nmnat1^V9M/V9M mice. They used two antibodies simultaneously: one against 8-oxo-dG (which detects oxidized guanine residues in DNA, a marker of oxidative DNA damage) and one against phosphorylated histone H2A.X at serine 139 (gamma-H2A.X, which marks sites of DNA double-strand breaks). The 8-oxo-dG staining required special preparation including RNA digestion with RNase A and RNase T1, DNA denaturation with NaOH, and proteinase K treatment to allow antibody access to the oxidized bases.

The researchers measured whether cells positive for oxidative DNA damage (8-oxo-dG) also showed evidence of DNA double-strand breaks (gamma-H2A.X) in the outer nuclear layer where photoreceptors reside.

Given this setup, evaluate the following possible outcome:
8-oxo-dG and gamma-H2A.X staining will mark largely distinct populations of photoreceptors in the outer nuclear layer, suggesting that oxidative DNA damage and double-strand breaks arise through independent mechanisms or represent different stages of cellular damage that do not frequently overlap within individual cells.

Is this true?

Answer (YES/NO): NO